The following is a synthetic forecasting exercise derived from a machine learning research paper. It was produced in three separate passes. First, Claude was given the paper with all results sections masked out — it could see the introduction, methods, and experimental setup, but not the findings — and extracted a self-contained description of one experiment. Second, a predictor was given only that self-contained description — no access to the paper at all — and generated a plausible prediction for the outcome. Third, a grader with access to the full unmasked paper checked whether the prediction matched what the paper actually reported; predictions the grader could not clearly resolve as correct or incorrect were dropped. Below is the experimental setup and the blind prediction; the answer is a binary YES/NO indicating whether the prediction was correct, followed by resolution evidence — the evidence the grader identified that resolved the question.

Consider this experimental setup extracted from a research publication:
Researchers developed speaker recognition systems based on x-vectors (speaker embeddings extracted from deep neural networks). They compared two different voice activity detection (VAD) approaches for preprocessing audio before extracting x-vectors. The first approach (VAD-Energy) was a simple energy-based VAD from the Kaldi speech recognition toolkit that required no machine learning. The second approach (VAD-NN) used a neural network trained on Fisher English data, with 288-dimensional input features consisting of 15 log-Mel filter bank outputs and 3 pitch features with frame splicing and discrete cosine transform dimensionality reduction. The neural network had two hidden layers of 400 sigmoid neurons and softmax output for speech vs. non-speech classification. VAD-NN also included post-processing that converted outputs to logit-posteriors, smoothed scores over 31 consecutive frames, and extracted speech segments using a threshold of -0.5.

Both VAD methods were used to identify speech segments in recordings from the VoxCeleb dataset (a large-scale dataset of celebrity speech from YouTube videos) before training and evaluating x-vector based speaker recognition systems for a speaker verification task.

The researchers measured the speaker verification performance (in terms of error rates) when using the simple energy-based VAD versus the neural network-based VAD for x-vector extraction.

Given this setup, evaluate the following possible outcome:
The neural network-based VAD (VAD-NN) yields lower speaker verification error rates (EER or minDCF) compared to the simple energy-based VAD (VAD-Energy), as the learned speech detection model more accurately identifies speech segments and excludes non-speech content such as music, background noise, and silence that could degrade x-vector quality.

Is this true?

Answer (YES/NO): NO